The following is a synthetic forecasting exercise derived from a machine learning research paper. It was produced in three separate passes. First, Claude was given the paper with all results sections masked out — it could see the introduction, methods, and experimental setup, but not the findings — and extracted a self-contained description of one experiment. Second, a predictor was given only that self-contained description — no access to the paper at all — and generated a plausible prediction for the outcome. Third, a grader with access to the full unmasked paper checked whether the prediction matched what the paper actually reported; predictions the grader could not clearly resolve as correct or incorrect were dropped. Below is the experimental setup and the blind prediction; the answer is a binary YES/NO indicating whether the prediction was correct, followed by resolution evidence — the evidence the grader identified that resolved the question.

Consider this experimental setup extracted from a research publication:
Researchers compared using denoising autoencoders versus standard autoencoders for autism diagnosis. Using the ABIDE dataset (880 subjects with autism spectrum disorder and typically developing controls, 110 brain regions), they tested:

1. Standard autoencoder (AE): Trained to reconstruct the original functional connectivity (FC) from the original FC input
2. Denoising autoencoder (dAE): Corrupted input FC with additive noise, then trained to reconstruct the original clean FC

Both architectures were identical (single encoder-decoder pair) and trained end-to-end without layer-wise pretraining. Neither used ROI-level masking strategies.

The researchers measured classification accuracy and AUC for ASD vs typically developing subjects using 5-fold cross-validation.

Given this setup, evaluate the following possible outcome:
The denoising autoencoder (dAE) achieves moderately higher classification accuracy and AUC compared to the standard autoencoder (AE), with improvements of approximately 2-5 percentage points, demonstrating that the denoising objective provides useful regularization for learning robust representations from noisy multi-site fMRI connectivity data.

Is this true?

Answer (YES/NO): NO